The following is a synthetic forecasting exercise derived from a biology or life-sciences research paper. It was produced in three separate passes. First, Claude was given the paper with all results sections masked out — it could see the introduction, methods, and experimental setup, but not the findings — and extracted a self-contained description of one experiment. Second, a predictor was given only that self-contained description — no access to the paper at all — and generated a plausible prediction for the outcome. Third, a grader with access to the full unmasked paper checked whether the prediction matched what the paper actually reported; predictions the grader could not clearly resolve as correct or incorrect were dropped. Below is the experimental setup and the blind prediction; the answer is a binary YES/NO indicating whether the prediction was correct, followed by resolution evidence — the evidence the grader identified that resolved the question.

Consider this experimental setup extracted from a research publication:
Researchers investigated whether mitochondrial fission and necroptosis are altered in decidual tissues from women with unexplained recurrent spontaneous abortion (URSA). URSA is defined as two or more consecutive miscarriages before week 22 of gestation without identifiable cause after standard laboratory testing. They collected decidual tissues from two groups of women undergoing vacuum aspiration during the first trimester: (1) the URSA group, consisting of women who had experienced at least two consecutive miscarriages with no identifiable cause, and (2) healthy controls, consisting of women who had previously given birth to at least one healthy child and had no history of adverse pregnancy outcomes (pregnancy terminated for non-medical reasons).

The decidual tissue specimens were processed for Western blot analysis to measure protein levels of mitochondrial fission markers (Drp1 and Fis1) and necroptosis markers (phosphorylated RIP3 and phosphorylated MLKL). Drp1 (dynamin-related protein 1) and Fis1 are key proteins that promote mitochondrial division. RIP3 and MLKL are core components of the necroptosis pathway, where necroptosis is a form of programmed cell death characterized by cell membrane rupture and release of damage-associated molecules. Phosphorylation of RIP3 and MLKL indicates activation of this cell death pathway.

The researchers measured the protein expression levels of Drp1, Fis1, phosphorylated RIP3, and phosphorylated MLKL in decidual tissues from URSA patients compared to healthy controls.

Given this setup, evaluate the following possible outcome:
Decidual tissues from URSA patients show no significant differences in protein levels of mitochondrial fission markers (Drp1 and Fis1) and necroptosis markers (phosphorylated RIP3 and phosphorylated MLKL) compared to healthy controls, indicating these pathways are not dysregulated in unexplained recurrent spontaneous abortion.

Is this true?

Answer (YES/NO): NO